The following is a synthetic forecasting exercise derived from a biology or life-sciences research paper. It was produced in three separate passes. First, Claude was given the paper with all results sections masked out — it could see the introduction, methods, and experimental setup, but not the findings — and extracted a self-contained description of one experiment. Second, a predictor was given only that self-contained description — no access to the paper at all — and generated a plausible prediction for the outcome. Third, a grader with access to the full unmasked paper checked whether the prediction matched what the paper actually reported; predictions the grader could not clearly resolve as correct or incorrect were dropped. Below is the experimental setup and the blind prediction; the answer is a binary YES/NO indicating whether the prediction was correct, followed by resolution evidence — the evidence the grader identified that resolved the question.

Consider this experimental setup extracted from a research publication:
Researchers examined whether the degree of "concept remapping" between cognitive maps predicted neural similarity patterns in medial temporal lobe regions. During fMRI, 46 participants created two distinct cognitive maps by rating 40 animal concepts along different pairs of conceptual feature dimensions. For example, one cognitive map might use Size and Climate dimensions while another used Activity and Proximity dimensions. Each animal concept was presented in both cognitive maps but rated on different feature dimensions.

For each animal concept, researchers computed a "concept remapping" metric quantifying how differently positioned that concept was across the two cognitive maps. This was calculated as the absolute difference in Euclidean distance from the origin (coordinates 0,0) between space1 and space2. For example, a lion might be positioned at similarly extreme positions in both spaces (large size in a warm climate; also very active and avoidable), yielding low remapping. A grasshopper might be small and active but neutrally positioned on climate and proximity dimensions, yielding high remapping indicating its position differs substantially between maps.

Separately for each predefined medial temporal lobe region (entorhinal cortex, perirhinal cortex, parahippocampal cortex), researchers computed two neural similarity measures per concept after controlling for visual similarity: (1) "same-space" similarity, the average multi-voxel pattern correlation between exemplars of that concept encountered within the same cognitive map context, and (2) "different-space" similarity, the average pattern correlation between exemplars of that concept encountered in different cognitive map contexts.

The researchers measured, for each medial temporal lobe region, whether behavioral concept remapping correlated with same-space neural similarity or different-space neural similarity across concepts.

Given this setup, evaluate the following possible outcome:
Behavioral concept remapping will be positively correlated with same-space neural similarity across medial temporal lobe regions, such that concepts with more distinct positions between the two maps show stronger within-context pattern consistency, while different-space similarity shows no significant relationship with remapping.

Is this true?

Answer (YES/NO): NO